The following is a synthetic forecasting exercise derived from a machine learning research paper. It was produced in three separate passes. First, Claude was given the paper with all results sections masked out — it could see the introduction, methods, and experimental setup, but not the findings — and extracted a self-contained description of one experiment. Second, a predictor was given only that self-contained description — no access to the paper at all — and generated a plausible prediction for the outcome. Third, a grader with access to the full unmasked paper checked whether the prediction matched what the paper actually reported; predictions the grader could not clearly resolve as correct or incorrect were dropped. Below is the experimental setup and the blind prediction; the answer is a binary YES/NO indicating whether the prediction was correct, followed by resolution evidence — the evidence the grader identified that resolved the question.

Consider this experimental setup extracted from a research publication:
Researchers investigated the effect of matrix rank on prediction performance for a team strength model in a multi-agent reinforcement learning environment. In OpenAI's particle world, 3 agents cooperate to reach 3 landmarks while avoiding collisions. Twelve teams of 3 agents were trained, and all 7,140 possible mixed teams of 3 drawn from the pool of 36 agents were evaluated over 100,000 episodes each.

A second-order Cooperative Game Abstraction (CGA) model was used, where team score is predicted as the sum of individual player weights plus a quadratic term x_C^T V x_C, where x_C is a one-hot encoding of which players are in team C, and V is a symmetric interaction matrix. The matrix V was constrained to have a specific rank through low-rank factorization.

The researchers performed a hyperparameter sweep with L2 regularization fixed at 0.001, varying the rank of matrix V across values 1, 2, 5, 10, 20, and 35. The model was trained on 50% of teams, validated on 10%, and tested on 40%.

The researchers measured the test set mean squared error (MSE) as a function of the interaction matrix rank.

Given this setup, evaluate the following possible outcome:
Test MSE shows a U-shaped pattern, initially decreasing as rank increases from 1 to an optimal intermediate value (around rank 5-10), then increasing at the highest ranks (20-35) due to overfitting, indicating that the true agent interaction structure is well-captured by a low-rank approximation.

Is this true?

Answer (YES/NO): YES